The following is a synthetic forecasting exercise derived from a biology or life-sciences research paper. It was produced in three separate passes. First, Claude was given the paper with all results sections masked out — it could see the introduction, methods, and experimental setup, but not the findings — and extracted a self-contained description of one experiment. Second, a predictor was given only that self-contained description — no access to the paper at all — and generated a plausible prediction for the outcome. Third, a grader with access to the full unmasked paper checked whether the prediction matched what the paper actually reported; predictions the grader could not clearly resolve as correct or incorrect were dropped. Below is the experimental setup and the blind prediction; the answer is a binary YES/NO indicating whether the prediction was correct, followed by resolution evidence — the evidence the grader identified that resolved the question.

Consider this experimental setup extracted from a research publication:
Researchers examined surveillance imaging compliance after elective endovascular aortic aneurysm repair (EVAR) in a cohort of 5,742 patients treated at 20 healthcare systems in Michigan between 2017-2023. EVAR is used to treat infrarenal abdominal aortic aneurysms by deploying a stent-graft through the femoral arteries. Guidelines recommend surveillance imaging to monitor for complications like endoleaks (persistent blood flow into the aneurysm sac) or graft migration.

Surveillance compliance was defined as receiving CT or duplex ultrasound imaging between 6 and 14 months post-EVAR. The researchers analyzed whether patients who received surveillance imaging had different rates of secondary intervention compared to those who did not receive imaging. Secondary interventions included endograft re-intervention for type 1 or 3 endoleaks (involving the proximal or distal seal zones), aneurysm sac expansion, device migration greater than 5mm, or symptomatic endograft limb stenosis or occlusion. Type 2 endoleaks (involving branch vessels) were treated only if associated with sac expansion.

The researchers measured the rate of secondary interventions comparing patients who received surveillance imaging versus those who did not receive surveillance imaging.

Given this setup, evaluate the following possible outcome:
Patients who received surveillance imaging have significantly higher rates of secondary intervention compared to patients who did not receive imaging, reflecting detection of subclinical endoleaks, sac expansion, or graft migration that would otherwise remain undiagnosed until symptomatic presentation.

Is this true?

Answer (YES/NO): YES